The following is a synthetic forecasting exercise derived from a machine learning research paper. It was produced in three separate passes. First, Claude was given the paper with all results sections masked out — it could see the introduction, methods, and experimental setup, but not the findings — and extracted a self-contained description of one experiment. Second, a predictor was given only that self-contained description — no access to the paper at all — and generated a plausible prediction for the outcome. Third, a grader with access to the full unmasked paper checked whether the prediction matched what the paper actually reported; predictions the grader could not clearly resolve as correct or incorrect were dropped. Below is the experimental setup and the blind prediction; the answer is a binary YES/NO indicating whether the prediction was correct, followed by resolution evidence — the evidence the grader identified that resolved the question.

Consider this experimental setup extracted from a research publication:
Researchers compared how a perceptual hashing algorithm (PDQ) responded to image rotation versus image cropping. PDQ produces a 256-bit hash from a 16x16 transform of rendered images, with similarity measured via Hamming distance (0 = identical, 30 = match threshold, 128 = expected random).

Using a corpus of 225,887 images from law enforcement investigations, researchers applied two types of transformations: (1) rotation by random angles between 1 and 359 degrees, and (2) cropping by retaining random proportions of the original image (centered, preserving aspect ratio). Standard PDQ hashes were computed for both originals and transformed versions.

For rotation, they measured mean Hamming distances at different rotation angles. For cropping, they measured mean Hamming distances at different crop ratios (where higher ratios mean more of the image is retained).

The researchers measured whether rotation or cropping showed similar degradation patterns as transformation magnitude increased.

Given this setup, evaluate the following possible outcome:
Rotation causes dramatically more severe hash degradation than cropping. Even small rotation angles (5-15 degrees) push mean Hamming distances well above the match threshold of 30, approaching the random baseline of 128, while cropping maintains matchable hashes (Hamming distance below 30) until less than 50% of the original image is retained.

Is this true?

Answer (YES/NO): NO